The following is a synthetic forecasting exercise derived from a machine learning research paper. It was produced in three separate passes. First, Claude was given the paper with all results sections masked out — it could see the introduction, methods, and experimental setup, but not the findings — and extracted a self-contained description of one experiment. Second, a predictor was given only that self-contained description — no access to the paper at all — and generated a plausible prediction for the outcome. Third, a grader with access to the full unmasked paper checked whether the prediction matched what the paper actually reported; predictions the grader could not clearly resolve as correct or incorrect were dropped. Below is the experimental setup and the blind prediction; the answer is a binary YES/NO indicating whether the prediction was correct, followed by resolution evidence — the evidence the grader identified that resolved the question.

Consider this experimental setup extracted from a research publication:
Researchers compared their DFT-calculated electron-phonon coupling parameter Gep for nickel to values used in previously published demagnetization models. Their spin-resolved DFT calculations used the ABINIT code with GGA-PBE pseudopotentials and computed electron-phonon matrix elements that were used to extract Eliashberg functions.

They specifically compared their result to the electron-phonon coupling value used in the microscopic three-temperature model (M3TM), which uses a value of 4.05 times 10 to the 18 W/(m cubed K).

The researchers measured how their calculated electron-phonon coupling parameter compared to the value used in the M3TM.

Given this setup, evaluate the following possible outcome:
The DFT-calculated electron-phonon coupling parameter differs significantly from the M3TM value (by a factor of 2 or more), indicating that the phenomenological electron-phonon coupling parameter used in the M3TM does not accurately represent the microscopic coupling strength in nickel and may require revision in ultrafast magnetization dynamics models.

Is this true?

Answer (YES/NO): YES